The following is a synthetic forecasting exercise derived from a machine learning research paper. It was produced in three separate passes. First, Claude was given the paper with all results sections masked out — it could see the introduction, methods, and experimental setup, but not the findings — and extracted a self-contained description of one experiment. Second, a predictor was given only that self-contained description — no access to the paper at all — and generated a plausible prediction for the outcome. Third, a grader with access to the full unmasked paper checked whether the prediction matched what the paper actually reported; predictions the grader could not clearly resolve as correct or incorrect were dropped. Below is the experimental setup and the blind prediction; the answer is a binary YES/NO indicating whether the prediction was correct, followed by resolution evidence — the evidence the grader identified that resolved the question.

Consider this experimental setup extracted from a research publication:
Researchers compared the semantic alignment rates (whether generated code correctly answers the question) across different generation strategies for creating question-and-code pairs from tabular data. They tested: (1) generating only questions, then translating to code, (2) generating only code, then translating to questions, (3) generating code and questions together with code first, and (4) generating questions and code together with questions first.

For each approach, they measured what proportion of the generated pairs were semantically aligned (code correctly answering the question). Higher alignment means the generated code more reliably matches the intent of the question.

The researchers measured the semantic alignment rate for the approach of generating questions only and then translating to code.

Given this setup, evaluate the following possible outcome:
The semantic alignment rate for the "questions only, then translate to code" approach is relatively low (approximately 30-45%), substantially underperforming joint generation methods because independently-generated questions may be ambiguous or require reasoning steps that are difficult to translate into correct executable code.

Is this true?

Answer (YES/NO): NO